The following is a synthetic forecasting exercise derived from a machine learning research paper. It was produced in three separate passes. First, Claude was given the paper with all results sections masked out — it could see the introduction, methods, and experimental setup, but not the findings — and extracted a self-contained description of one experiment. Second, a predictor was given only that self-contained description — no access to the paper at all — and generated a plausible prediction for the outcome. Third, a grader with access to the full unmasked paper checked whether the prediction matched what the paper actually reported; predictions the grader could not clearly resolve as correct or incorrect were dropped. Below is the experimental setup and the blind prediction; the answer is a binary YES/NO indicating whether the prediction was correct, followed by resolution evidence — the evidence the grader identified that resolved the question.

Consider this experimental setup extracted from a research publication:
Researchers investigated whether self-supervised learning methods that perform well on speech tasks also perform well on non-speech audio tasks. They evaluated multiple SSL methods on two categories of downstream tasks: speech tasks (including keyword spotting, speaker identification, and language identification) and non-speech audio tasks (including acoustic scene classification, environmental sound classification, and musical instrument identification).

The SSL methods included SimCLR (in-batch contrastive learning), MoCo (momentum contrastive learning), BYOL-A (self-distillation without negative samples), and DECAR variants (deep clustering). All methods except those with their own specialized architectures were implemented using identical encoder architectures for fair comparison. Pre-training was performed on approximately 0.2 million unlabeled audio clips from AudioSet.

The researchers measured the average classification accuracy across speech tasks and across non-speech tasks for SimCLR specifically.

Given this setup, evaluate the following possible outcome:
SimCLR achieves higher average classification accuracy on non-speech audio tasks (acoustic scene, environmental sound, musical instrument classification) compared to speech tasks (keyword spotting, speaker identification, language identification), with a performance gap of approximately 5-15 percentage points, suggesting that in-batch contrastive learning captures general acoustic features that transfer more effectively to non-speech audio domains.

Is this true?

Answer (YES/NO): NO